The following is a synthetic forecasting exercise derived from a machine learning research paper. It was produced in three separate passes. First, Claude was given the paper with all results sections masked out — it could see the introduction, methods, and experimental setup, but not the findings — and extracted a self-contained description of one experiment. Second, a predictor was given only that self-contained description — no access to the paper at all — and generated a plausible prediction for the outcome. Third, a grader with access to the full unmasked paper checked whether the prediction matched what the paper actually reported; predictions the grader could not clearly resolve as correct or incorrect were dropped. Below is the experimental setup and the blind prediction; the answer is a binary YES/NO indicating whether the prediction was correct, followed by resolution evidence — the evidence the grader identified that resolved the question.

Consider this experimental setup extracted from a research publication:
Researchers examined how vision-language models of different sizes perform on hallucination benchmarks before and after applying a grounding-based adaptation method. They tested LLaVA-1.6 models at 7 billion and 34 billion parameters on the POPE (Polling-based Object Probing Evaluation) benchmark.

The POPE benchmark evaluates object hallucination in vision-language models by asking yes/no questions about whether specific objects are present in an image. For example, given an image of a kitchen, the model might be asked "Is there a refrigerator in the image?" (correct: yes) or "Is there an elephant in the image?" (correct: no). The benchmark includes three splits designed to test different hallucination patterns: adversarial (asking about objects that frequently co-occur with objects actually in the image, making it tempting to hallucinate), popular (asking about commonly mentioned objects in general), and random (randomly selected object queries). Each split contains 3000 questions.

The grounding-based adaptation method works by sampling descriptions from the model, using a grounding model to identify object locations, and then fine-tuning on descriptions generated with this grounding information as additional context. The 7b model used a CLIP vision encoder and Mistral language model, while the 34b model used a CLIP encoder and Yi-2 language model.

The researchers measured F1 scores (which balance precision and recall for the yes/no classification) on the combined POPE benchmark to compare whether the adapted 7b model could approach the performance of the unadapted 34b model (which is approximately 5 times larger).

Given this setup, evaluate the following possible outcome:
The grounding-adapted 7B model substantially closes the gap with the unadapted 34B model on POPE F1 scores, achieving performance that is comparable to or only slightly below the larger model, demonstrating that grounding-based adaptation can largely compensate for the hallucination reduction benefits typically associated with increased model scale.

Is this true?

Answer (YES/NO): YES